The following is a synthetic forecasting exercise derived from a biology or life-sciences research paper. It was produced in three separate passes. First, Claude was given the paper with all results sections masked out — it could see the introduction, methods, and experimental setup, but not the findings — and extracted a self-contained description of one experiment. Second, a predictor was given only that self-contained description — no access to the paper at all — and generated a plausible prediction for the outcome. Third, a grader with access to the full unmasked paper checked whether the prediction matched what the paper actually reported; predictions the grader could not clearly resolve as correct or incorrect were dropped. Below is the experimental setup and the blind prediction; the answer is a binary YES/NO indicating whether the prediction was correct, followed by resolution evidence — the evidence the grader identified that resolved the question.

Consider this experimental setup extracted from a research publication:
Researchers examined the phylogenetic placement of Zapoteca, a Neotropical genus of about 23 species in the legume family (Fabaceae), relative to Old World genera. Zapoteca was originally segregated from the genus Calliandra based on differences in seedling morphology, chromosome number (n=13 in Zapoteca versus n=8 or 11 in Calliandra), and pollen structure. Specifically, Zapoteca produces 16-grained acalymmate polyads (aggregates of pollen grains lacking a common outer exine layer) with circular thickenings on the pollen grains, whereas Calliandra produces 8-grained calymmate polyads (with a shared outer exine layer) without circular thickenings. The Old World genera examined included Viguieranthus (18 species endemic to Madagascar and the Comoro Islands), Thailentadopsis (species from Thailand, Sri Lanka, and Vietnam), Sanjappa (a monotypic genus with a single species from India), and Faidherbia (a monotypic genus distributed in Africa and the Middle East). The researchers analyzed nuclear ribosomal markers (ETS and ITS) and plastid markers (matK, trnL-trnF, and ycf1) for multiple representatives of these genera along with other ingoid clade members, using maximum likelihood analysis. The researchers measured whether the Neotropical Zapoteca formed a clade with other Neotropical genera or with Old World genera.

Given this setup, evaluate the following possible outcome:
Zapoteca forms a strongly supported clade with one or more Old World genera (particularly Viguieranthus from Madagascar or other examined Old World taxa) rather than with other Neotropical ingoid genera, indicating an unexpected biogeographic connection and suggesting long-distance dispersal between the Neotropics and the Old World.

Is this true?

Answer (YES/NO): YES